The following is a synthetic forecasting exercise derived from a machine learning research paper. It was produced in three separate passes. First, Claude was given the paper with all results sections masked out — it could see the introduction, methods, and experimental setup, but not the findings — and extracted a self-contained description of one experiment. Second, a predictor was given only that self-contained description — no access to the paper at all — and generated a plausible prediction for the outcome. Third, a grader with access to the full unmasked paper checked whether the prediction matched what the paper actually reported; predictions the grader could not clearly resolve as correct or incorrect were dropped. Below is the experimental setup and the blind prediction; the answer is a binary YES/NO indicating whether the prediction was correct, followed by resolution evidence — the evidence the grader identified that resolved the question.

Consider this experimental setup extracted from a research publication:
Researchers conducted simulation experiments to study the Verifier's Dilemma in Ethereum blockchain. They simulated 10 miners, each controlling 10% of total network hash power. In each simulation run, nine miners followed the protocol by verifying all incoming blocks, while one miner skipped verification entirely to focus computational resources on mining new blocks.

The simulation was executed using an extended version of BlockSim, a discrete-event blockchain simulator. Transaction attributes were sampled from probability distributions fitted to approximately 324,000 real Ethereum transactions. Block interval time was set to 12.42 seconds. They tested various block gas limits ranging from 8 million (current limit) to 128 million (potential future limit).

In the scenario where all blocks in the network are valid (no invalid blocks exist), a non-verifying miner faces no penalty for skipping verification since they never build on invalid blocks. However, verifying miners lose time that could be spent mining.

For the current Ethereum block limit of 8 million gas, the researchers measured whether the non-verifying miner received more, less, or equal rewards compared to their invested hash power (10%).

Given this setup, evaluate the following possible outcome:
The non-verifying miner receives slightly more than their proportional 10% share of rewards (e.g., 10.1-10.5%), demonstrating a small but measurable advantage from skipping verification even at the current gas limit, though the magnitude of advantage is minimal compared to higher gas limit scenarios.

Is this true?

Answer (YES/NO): NO